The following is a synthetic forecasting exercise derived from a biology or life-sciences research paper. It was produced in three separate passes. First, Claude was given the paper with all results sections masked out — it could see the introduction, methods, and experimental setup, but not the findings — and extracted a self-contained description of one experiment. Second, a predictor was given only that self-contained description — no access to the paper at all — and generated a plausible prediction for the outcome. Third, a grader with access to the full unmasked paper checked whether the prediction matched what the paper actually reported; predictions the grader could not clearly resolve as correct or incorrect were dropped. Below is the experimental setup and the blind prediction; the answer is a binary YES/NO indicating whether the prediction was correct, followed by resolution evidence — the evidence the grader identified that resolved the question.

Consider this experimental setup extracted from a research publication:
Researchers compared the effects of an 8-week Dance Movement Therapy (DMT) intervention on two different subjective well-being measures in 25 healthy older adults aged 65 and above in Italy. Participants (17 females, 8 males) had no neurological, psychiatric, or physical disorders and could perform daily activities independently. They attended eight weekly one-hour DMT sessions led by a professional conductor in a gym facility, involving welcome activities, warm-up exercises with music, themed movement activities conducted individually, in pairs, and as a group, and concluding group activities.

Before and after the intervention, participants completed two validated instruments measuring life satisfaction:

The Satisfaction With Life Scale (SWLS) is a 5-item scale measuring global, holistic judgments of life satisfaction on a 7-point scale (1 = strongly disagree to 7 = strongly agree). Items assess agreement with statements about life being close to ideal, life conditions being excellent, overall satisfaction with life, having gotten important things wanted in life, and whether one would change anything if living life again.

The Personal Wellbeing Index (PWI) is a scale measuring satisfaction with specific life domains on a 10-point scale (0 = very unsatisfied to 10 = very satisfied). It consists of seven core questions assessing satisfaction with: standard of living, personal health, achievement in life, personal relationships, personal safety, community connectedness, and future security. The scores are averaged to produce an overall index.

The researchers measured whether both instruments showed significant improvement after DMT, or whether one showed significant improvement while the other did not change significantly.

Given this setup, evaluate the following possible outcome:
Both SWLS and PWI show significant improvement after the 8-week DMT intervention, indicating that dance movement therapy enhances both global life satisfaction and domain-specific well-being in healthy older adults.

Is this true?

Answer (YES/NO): NO